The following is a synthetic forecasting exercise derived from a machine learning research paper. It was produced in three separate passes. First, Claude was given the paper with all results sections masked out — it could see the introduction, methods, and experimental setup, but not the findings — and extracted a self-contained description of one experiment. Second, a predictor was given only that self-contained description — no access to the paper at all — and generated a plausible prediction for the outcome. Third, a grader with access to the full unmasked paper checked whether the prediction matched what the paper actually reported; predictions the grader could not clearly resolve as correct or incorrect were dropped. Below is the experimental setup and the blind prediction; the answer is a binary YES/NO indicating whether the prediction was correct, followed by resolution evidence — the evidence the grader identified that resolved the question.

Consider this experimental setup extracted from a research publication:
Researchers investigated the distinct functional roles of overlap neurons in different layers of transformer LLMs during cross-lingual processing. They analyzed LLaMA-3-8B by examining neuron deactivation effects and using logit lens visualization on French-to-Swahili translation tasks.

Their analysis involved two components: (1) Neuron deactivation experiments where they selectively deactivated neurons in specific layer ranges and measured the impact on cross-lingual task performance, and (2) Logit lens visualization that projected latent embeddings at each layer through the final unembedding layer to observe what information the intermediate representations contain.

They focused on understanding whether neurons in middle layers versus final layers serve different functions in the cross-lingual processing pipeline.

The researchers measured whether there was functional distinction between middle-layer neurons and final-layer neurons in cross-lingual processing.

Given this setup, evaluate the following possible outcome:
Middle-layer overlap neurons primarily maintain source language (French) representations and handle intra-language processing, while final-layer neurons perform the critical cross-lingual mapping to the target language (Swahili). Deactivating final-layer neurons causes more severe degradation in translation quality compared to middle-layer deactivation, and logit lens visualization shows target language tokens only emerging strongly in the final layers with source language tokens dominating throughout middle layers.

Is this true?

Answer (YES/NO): NO